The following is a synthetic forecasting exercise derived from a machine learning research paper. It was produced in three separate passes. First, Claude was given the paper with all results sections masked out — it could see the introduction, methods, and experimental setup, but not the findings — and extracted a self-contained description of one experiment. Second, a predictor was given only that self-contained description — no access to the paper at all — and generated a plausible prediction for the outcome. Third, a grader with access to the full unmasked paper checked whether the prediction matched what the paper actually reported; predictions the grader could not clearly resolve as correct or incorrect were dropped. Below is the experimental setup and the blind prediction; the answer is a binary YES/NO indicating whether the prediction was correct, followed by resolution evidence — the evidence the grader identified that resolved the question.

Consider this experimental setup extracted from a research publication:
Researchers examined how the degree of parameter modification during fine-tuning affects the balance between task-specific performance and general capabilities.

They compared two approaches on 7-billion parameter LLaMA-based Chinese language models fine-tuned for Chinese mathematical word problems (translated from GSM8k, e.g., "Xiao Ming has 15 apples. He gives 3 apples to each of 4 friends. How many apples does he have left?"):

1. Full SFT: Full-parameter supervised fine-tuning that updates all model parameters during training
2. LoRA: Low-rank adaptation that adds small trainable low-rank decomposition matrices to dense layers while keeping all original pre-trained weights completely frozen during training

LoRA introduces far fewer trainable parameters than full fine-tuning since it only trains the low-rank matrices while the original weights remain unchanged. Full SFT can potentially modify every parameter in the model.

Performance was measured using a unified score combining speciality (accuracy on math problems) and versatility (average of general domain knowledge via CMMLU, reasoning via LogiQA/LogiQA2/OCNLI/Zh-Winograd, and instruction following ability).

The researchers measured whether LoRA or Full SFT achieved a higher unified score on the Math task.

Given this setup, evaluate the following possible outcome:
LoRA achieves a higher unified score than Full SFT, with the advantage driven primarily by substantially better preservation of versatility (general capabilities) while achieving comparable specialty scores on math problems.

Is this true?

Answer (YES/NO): NO